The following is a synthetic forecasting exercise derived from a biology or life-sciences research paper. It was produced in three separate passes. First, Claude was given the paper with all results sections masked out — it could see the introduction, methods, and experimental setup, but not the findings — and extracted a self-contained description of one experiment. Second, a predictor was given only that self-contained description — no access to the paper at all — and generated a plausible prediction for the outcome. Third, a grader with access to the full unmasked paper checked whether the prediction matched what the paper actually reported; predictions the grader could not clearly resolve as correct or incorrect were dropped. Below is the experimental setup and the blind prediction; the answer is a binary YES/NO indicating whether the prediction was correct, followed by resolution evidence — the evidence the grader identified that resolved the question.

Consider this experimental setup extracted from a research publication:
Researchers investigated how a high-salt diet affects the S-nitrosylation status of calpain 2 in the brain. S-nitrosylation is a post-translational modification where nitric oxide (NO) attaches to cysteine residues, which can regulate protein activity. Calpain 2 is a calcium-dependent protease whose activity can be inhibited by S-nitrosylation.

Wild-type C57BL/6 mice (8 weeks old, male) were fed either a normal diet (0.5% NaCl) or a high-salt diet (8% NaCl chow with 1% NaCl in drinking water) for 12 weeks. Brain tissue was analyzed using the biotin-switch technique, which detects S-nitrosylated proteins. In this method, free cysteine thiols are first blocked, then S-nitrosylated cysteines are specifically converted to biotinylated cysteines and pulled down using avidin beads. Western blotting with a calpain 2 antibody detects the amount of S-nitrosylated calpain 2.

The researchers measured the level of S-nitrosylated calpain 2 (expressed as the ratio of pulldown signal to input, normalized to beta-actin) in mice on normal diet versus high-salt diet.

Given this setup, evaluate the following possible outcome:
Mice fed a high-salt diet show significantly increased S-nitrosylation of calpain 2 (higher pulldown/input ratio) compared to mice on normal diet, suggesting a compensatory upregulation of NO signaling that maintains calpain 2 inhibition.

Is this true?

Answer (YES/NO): NO